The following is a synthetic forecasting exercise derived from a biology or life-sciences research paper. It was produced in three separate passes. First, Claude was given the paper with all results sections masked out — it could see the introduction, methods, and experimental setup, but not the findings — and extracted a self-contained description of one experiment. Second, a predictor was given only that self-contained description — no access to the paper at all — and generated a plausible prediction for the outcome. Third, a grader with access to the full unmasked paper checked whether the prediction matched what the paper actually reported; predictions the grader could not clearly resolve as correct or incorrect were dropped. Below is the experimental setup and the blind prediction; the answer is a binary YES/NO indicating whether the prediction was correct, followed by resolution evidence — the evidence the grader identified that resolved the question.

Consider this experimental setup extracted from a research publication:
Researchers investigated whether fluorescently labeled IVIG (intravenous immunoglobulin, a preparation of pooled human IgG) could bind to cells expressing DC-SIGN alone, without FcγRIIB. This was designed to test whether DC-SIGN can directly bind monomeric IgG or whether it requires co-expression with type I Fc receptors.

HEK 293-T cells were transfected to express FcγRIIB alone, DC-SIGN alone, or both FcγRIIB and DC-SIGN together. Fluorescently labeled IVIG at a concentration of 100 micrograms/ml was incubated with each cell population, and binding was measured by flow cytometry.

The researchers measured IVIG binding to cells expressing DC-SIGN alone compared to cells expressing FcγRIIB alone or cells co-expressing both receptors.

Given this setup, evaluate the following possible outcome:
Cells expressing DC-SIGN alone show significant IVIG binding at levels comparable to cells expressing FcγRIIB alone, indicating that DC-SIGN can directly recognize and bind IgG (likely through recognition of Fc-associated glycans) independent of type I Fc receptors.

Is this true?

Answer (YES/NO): NO